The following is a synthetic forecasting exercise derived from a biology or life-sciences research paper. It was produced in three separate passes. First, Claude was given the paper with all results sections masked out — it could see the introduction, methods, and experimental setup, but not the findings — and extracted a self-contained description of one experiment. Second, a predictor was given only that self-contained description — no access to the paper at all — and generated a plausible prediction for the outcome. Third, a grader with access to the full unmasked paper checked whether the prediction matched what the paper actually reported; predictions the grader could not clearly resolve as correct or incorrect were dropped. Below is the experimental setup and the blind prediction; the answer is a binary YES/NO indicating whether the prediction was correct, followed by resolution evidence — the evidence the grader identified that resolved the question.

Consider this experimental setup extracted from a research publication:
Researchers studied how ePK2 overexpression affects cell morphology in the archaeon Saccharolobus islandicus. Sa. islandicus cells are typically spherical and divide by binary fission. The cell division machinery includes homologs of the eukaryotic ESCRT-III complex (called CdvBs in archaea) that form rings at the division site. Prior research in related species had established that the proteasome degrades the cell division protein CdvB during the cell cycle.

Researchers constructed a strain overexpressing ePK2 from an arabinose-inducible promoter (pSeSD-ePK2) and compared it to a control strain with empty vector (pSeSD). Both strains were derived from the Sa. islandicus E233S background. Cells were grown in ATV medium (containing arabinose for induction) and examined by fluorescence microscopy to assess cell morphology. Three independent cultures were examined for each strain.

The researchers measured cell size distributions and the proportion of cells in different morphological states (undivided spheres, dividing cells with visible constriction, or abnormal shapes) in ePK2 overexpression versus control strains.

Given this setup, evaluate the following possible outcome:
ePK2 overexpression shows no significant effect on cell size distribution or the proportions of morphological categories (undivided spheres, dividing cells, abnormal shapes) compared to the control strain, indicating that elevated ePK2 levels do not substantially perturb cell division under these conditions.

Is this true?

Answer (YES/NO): NO